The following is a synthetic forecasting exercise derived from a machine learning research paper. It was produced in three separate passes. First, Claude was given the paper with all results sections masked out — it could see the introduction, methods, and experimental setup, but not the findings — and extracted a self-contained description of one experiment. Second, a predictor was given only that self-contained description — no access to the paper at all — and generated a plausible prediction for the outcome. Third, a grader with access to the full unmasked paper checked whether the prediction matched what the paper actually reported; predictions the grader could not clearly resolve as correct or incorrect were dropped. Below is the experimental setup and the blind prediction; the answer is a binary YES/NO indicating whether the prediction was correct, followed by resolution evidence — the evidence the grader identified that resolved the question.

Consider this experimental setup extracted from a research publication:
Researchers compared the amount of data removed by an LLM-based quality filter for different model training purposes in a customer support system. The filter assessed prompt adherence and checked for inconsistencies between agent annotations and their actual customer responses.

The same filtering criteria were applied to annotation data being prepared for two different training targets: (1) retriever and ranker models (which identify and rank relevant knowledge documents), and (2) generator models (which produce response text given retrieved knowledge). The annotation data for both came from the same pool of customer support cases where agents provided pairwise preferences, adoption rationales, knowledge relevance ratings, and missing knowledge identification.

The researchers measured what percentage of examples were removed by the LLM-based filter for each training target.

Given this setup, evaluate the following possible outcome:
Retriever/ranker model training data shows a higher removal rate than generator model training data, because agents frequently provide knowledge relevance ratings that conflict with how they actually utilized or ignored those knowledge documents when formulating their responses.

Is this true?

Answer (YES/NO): NO